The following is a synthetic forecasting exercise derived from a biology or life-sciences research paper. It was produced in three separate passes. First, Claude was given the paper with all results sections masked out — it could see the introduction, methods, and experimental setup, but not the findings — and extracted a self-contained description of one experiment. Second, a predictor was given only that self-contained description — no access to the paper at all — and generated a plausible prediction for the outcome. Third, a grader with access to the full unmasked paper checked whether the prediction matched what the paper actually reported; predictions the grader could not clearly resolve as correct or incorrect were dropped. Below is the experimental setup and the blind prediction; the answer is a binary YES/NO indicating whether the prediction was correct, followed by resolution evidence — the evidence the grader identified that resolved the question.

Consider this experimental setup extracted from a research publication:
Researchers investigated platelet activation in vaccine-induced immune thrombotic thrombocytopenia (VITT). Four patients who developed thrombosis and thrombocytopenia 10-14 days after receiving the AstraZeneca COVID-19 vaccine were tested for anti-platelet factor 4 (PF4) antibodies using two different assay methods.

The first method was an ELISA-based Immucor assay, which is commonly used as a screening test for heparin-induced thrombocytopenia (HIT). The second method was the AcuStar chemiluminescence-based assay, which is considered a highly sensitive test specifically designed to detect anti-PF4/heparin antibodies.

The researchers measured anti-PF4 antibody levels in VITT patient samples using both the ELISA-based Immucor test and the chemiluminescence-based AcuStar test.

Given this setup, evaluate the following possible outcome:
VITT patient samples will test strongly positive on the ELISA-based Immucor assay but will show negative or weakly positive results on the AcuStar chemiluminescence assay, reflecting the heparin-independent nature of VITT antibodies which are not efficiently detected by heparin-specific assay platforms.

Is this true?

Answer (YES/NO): YES